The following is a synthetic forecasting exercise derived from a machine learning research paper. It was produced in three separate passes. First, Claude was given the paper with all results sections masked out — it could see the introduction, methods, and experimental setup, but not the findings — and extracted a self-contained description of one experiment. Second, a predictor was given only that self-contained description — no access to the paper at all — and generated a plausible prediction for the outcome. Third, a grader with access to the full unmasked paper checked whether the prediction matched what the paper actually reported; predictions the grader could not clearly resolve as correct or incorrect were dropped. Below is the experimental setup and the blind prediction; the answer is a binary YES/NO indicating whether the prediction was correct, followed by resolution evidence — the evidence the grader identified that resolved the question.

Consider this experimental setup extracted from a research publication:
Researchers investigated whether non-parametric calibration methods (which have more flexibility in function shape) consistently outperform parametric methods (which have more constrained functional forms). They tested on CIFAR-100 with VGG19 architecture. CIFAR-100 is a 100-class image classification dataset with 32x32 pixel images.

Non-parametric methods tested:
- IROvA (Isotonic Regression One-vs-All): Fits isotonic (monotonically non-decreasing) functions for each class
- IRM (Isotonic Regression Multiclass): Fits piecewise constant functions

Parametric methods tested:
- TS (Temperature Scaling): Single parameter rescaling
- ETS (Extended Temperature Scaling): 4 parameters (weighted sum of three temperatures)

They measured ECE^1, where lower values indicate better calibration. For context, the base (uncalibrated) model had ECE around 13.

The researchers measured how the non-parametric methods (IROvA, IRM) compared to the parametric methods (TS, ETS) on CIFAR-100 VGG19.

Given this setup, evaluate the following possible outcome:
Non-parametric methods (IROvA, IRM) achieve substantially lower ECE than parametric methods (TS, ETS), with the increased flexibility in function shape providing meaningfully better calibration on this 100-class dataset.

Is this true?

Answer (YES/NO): NO